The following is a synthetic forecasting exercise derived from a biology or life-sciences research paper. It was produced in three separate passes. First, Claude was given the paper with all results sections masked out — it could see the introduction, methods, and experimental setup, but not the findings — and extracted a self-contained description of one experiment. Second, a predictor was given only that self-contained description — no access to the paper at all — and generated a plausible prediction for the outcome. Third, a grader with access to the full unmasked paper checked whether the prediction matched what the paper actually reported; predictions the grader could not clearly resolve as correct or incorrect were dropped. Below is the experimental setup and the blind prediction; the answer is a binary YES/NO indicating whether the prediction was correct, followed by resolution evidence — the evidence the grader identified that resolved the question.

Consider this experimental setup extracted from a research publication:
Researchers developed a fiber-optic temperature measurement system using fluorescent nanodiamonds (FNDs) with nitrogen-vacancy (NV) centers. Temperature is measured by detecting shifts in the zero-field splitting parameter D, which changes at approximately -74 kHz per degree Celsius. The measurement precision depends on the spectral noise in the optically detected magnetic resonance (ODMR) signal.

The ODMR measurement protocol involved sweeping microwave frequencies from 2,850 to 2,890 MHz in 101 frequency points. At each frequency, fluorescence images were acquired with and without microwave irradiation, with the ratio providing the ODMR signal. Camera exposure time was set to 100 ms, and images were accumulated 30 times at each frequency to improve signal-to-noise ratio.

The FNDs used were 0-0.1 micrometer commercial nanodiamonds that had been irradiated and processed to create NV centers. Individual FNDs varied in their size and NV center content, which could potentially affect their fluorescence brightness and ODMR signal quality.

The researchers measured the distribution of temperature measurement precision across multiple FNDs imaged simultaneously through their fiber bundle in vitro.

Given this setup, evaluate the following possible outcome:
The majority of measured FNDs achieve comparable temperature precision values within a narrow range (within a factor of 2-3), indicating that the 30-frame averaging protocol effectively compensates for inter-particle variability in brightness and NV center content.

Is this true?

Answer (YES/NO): NO